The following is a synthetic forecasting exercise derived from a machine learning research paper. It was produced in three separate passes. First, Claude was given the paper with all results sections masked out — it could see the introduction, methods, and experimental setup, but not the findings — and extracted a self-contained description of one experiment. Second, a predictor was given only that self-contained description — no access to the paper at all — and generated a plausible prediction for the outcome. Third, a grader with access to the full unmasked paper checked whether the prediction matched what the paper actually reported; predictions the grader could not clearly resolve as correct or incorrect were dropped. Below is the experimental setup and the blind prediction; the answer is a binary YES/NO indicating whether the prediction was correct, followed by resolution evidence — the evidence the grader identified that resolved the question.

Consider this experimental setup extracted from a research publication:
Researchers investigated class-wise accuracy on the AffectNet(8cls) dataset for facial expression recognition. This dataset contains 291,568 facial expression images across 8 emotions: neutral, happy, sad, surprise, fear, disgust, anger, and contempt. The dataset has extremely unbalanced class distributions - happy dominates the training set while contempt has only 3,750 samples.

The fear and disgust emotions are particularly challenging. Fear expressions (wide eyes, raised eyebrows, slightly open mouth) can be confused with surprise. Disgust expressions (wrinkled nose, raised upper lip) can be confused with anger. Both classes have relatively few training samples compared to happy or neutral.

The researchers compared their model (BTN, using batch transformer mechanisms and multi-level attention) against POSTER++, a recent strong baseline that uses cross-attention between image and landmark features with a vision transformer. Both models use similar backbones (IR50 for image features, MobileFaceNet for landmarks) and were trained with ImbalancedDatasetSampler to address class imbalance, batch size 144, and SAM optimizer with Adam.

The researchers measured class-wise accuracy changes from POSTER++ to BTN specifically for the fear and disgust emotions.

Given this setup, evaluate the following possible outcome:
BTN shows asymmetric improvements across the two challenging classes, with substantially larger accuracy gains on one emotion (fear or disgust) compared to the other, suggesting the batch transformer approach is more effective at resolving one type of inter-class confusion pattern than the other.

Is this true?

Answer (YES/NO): NO